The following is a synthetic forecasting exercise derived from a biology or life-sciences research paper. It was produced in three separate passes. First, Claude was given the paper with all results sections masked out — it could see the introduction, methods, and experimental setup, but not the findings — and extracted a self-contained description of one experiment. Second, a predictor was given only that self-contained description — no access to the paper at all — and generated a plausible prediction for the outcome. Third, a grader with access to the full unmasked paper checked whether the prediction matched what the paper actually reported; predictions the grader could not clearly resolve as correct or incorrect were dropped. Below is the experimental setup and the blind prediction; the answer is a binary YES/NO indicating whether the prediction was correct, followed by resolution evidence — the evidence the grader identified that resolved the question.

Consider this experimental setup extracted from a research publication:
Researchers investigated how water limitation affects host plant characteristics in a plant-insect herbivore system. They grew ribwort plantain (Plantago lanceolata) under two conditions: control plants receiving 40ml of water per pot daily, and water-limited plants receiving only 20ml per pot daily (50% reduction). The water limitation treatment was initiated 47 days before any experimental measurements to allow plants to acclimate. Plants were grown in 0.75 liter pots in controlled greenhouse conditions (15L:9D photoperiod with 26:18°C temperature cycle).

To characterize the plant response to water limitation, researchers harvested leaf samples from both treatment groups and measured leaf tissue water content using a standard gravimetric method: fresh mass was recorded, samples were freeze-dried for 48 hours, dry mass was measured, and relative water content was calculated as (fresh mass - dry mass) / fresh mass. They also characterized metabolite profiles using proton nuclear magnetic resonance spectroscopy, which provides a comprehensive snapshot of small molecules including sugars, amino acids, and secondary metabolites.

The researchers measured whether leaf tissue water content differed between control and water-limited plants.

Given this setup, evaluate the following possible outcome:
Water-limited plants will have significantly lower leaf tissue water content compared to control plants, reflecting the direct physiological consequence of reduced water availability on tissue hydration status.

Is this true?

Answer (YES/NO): NO